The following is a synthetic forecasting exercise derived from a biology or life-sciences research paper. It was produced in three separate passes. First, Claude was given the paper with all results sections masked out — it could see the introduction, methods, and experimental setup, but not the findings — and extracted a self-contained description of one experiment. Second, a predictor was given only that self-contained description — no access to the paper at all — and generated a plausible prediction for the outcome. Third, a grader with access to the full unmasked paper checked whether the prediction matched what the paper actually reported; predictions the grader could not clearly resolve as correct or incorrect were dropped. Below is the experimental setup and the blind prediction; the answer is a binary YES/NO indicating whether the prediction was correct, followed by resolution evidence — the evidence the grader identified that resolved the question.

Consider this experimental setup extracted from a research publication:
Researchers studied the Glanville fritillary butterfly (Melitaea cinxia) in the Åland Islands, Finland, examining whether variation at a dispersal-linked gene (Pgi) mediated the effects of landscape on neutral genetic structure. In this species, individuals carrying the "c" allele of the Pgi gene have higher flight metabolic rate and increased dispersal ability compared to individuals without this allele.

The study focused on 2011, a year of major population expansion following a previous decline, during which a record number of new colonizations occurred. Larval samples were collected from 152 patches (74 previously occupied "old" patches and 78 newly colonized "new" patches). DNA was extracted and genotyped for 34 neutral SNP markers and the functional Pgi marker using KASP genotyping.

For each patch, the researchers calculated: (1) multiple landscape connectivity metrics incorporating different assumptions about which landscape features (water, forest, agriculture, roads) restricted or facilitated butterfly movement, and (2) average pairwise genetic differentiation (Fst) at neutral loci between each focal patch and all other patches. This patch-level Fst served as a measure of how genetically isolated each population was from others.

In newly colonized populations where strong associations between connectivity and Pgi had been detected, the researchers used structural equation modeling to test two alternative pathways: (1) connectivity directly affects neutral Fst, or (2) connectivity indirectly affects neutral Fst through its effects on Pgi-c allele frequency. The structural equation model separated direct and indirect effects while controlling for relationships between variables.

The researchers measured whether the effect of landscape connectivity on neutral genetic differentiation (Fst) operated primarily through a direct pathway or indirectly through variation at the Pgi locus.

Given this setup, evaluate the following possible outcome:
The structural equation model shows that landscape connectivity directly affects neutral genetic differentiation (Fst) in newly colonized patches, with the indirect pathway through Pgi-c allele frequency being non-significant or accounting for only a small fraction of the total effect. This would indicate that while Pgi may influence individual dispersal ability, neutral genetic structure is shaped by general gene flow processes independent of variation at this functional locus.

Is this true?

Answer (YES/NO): NO